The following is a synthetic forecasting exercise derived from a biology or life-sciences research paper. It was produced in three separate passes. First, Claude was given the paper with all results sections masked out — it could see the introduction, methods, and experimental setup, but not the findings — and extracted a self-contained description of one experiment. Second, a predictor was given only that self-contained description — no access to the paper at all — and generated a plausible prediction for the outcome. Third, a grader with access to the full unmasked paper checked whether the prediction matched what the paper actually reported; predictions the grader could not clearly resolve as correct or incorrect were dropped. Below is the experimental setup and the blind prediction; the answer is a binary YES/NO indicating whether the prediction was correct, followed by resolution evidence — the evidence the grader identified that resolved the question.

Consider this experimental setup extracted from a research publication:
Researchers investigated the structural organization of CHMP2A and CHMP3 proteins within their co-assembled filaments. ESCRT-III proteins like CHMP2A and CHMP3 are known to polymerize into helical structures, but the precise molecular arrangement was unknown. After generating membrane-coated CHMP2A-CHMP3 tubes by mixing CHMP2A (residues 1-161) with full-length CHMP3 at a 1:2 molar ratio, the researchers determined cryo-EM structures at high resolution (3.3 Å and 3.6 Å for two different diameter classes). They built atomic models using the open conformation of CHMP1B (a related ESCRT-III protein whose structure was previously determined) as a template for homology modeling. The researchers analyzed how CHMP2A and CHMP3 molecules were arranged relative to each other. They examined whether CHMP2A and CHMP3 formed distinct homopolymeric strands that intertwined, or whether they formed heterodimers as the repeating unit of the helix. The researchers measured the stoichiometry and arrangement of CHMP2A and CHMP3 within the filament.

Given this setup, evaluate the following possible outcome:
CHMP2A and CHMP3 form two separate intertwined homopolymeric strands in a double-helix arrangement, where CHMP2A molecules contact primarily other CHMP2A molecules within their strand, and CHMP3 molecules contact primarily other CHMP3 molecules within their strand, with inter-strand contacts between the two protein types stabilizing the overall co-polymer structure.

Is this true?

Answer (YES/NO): NO